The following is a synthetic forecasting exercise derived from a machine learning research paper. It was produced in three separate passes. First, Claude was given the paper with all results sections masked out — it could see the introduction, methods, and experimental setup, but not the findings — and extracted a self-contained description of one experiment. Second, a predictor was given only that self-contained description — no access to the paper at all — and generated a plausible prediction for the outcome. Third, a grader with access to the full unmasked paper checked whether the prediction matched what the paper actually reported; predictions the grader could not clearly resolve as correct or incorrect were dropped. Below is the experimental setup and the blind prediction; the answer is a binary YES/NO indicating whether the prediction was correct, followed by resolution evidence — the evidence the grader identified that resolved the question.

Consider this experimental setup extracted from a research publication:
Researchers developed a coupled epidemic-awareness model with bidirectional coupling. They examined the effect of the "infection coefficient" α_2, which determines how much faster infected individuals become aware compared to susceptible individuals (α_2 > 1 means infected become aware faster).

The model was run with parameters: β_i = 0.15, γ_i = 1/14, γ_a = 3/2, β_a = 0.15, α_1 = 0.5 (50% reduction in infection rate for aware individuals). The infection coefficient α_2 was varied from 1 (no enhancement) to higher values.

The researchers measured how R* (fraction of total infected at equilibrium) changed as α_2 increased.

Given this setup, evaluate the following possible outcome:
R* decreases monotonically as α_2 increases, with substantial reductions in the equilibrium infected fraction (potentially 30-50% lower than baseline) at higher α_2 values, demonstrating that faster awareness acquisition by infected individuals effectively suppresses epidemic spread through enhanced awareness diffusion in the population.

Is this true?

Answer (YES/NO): NO